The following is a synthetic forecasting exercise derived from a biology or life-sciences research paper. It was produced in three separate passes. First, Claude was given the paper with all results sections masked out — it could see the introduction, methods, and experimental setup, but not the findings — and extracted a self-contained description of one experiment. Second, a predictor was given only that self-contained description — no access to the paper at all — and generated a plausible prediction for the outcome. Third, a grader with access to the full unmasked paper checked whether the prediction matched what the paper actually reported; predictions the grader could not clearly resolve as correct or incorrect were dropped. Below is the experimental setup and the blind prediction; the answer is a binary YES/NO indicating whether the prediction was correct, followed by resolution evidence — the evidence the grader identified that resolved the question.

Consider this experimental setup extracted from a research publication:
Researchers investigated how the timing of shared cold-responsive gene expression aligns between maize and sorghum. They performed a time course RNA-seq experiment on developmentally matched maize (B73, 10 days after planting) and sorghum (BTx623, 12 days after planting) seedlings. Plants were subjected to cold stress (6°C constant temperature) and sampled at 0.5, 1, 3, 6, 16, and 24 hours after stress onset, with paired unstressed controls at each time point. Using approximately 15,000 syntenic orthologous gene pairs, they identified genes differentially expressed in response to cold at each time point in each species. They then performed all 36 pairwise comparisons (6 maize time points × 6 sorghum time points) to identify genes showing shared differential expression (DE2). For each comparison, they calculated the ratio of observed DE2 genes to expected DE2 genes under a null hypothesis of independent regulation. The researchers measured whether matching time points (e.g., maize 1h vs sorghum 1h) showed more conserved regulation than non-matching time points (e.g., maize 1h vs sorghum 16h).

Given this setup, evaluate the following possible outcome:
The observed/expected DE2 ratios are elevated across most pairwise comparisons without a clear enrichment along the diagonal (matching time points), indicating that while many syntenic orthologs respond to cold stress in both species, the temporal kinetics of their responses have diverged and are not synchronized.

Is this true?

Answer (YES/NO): NO